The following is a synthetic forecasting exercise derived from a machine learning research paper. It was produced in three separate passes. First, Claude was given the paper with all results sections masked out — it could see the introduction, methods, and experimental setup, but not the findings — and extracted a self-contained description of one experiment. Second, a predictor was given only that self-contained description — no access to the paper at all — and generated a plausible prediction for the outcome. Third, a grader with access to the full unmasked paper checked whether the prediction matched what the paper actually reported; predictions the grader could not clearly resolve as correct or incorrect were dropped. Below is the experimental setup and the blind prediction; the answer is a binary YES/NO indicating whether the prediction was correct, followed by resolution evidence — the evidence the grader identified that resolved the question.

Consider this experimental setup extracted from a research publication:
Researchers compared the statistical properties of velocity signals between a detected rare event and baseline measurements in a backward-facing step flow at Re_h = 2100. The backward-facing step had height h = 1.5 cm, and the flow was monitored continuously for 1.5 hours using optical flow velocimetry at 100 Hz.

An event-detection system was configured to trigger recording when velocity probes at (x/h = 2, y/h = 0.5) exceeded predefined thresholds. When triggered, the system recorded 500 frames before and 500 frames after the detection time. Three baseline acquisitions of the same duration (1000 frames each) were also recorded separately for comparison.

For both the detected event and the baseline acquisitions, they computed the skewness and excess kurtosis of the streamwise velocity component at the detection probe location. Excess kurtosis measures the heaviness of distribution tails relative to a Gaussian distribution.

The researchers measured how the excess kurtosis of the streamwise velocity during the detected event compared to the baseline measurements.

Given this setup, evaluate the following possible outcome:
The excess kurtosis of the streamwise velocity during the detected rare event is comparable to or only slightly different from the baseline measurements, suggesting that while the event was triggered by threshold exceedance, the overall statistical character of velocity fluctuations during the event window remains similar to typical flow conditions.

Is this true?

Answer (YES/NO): NO